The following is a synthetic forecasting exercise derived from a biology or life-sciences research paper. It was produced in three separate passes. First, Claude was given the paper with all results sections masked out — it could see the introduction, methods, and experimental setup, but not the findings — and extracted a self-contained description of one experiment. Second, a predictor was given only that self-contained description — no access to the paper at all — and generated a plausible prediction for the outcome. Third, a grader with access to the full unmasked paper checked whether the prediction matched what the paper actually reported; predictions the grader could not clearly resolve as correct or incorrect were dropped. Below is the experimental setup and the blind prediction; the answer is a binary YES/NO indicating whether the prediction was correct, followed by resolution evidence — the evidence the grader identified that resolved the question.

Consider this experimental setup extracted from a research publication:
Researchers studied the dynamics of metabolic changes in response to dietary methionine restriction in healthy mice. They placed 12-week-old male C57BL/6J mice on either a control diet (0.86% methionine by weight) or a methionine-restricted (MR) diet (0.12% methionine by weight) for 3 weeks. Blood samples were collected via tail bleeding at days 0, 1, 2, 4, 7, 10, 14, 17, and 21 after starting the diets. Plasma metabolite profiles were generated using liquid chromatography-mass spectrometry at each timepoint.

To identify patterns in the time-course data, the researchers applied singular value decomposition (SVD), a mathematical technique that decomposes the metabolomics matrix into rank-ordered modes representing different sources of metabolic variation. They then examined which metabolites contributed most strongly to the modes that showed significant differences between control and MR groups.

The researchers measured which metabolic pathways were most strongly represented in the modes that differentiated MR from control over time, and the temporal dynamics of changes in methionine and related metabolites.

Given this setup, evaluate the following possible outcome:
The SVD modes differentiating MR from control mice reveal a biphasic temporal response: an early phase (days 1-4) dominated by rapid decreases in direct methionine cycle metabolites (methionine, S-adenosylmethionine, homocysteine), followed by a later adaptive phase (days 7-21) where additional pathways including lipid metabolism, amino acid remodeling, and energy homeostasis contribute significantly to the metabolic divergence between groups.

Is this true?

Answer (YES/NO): NO